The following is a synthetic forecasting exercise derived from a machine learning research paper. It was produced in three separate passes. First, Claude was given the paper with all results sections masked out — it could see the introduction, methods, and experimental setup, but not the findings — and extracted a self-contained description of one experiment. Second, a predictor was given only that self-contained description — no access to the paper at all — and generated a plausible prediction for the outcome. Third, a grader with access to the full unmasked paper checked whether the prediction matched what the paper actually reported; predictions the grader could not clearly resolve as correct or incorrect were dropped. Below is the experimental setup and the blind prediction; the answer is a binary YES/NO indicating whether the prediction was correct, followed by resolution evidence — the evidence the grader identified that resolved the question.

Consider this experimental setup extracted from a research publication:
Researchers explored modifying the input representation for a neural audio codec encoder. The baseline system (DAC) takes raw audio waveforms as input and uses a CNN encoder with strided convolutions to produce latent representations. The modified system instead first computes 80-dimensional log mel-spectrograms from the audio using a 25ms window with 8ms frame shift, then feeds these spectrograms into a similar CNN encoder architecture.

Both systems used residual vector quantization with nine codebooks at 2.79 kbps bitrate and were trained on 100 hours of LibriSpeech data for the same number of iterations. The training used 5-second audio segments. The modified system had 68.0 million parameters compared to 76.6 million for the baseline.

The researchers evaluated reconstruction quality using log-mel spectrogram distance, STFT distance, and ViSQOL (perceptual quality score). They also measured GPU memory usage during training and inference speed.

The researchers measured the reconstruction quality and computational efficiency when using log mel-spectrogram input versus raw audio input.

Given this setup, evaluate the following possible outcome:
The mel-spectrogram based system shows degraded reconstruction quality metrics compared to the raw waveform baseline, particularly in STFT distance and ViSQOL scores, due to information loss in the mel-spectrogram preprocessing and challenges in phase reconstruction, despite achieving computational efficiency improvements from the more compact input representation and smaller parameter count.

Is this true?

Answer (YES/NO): NO